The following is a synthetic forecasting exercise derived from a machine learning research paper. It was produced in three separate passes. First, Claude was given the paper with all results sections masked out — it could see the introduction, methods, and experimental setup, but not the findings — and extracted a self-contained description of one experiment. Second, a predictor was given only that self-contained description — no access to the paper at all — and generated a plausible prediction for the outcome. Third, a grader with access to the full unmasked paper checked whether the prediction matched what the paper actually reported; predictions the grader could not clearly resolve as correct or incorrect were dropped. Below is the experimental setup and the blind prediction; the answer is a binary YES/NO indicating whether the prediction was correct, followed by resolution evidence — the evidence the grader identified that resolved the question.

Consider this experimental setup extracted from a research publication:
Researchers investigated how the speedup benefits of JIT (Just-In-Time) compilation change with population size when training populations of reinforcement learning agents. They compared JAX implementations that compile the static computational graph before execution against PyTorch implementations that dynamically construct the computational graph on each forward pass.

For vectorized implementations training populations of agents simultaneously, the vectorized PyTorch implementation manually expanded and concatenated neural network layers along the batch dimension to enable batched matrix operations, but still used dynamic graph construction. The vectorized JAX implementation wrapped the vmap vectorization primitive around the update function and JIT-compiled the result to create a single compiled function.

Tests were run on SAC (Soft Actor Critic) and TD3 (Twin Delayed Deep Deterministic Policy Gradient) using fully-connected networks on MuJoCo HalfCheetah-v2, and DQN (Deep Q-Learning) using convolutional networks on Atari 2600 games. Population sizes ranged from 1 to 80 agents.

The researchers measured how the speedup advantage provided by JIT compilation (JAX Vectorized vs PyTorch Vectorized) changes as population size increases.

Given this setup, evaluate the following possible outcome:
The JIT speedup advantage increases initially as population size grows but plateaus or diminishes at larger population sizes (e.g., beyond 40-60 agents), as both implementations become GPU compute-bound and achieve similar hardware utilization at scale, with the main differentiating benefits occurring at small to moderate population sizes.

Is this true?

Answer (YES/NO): NO